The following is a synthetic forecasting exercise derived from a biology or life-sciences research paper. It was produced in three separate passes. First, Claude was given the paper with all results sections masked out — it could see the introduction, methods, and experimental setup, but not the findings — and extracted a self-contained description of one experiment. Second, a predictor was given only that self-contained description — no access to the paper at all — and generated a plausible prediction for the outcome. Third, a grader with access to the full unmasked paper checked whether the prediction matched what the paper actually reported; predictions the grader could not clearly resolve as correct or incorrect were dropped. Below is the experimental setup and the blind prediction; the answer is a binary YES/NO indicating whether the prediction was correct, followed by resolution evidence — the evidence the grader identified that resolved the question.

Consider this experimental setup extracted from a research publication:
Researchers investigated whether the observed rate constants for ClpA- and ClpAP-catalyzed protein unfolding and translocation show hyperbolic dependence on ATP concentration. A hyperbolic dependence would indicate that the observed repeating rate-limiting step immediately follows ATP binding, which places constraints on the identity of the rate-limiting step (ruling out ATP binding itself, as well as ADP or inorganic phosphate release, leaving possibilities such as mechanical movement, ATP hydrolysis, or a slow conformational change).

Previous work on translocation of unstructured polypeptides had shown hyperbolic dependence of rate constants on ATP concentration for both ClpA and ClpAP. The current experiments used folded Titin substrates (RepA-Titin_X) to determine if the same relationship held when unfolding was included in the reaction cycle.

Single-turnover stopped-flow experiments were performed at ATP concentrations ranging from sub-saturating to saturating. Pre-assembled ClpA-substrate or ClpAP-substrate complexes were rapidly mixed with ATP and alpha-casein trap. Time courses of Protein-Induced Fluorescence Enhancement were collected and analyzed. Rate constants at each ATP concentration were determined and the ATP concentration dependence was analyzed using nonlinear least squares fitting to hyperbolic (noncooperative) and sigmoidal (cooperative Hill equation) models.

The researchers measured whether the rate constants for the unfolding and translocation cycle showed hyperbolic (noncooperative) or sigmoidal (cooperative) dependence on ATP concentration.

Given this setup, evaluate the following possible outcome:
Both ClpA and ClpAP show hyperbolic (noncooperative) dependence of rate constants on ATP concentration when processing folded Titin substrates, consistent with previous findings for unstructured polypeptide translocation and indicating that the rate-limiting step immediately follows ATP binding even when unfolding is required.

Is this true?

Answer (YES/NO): NO